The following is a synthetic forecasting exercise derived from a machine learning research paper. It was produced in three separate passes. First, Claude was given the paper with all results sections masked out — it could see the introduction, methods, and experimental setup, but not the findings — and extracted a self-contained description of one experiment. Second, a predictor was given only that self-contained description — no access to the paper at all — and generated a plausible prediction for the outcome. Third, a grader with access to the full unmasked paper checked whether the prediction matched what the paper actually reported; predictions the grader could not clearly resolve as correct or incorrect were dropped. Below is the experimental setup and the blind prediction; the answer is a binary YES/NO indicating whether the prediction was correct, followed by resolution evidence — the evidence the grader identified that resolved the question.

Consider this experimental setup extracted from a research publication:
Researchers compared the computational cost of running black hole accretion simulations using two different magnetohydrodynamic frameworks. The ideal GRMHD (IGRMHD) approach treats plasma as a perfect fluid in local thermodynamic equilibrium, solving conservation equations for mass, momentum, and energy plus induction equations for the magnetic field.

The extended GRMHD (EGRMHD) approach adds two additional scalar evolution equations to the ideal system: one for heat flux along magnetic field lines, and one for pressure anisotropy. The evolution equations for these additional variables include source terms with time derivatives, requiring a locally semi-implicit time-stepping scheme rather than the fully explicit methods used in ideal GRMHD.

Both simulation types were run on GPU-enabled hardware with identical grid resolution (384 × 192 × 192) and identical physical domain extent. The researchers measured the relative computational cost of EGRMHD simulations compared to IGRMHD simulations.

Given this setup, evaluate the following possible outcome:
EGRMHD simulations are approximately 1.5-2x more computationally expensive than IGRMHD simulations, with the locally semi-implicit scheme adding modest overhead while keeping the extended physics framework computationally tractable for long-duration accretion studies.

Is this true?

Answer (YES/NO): NO